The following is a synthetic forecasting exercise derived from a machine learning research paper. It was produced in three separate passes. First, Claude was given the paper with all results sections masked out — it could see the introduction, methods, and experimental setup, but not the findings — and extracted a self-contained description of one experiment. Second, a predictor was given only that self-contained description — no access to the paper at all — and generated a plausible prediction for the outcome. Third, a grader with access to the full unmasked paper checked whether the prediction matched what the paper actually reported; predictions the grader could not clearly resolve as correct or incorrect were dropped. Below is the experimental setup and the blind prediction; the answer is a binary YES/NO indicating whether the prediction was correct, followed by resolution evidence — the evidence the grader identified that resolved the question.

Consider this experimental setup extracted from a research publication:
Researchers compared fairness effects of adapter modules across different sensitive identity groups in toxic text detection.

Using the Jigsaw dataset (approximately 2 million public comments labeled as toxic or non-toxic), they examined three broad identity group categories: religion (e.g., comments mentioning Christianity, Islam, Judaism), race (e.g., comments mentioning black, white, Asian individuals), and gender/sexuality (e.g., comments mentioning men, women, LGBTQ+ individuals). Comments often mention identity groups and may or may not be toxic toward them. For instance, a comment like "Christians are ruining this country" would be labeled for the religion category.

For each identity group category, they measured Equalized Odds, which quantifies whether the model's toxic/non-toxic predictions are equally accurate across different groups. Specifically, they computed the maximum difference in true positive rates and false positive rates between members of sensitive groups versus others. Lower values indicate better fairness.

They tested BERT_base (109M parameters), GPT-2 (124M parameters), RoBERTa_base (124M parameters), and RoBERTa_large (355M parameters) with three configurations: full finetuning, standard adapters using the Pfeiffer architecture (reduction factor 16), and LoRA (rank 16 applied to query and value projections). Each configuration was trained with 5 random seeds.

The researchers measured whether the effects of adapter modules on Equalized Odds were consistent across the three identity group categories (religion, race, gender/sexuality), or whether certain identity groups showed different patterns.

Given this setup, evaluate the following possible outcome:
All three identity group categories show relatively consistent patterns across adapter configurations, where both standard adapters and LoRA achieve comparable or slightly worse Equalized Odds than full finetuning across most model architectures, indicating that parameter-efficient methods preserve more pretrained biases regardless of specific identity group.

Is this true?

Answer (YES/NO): NO